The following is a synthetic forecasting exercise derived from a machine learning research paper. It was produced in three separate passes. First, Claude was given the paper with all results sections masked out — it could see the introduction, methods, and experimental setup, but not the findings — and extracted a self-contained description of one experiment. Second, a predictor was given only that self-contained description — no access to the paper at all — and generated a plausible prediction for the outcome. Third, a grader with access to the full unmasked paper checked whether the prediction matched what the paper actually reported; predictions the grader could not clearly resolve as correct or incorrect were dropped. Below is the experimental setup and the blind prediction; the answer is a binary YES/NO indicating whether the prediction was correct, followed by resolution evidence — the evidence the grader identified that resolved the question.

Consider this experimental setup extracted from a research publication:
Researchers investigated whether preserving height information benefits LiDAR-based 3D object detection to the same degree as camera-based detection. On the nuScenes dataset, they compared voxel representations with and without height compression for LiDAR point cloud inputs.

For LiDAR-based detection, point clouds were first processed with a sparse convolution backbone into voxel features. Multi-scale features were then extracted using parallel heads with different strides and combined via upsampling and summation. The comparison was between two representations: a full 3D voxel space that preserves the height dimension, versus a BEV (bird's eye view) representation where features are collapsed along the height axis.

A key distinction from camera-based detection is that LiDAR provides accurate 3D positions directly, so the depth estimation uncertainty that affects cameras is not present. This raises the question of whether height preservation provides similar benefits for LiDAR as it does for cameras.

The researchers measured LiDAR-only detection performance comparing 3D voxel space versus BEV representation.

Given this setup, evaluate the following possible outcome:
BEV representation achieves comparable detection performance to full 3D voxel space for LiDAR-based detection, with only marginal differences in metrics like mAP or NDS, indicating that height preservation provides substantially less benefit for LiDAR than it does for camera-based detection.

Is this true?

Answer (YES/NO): YES